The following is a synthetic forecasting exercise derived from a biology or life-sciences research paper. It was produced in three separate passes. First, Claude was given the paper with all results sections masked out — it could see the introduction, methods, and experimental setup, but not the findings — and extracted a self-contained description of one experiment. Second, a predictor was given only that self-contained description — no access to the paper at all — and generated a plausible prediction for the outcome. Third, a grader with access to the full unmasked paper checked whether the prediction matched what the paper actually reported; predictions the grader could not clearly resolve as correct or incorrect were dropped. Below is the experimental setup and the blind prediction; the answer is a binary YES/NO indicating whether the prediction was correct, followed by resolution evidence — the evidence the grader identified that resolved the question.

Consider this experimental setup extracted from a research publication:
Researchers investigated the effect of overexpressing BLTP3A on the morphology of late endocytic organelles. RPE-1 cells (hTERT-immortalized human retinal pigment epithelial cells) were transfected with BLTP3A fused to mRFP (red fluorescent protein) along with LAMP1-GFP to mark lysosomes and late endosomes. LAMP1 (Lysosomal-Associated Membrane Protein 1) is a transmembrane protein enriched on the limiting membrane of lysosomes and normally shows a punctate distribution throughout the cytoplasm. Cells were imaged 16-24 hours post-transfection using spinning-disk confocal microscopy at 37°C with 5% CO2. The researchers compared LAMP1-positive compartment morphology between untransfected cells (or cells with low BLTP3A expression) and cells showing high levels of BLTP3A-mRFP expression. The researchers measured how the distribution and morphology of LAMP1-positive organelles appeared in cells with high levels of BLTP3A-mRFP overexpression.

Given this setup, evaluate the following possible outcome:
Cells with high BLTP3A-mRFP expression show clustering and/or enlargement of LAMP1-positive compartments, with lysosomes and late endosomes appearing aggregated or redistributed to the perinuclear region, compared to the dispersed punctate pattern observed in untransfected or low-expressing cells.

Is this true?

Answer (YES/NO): NO